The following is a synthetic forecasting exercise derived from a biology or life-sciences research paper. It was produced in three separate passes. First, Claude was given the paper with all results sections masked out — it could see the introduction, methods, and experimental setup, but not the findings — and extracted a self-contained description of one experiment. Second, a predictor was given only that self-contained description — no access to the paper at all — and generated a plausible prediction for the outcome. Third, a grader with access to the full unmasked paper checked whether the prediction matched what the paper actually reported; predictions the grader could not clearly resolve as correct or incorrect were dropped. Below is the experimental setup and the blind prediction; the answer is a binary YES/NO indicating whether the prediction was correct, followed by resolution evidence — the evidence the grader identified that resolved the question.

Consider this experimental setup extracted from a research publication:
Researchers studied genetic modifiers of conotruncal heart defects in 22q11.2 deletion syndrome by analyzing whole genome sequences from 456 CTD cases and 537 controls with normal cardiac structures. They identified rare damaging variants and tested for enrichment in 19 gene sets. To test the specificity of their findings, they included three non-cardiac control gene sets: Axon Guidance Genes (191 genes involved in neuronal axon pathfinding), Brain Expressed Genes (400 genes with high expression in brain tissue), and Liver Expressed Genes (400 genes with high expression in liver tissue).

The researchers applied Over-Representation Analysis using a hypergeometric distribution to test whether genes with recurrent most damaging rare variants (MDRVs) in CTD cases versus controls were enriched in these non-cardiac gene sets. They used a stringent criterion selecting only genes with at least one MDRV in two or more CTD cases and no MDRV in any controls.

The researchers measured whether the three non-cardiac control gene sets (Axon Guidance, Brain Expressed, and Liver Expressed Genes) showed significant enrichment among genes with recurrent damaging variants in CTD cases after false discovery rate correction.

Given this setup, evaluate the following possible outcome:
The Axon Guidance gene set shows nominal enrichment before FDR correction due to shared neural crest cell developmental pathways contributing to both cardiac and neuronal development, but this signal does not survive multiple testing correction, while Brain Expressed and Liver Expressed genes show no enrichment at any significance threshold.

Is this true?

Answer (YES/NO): NO